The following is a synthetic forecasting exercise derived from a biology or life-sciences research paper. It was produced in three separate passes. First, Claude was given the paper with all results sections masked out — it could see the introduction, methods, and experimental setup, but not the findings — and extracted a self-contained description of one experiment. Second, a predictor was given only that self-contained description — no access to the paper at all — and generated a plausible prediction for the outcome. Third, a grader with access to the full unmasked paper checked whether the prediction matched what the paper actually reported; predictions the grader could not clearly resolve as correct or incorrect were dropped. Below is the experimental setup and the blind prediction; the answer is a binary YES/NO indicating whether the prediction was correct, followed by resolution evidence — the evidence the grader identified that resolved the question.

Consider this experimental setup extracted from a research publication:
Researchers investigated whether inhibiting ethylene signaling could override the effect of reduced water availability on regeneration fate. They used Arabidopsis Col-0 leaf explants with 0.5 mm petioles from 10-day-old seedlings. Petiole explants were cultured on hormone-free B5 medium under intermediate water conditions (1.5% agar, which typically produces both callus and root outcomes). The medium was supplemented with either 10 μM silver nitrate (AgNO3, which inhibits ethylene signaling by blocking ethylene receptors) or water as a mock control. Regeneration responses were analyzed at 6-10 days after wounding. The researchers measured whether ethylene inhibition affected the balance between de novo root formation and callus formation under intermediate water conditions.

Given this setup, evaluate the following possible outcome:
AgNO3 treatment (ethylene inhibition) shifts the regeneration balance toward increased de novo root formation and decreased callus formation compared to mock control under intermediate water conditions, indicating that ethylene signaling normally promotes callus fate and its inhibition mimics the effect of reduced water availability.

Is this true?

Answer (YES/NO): NO